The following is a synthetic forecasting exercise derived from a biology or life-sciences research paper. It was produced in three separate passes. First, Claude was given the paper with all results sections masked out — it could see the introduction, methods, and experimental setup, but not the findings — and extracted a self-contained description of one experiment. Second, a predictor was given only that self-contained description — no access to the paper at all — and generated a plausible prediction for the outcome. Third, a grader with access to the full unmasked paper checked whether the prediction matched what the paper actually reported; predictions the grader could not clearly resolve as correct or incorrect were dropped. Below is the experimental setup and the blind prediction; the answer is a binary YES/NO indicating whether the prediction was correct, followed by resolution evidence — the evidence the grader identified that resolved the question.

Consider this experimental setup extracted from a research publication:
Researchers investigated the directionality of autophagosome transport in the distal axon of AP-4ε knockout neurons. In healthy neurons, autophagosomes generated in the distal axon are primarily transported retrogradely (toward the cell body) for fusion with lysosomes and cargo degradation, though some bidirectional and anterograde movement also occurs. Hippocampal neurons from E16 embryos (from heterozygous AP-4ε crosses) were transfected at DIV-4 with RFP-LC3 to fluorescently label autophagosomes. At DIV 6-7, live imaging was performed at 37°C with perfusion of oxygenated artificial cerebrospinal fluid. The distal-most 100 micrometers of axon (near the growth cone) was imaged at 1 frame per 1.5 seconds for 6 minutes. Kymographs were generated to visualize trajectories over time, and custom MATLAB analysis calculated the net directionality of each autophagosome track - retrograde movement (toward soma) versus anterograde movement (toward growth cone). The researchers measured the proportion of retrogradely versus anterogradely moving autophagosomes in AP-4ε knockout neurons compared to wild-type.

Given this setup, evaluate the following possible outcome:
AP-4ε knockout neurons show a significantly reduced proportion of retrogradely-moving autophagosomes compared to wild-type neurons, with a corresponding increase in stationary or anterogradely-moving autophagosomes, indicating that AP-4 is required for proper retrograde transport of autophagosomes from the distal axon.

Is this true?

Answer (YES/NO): YES